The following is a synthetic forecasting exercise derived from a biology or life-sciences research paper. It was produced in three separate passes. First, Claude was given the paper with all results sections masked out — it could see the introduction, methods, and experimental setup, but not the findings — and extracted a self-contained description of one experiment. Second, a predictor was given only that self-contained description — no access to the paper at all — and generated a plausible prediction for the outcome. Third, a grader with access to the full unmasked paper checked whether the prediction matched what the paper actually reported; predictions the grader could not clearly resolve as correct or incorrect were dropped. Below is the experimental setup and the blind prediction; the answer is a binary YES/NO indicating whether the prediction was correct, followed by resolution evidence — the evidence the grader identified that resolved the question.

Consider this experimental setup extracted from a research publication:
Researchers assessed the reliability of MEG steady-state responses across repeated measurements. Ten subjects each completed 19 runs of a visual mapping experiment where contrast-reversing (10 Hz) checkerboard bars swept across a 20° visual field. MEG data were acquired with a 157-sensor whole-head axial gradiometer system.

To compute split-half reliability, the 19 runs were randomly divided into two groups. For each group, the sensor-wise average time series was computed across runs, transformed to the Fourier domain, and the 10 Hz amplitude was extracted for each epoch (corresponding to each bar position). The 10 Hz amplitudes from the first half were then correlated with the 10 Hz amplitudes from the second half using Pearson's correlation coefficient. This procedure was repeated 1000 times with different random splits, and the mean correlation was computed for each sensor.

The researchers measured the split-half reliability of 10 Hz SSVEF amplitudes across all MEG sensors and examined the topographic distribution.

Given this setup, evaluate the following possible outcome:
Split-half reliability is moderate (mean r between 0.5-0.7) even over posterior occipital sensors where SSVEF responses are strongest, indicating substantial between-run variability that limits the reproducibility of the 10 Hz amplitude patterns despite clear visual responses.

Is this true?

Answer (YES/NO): NO